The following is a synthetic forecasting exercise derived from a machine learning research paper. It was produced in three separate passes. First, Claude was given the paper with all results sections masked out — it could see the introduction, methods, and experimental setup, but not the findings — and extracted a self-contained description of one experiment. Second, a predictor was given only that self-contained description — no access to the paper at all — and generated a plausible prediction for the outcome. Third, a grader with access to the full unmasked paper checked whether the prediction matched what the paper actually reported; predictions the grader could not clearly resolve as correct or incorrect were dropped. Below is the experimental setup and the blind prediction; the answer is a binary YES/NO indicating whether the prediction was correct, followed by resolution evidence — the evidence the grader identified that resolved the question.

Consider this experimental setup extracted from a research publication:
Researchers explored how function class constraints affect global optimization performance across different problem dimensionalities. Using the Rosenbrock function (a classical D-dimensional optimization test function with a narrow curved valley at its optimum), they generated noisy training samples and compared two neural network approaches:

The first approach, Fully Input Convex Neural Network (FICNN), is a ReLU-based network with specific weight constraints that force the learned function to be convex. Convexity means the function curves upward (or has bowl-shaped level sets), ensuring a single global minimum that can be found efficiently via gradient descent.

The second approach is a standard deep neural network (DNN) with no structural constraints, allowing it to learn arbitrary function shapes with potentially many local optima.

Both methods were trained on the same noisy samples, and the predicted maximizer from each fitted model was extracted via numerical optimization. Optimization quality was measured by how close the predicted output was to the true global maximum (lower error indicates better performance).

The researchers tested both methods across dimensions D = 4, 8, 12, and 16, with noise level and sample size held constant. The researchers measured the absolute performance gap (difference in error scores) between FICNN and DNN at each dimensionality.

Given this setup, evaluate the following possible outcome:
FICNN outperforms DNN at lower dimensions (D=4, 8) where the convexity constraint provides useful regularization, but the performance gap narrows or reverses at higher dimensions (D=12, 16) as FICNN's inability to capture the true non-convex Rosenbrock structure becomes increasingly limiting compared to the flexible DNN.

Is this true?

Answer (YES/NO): NO